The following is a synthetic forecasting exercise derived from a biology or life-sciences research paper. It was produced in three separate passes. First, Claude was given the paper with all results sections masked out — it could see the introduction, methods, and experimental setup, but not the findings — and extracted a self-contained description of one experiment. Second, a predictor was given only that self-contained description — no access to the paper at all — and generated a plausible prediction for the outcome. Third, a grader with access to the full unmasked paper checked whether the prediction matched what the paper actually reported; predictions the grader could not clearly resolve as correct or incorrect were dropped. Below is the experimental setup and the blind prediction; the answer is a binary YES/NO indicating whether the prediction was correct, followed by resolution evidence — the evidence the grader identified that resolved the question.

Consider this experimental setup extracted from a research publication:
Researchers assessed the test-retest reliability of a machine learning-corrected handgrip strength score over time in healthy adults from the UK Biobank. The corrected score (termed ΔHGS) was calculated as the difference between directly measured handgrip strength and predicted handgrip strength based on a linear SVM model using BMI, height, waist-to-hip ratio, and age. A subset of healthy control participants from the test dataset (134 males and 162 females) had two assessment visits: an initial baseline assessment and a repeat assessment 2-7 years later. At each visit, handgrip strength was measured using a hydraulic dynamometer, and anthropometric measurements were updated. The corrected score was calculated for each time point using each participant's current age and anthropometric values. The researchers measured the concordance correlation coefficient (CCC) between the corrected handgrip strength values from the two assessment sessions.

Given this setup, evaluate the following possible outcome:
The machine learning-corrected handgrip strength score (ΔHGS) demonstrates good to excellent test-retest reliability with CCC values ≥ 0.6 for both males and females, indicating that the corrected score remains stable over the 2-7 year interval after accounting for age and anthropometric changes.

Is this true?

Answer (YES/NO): YES